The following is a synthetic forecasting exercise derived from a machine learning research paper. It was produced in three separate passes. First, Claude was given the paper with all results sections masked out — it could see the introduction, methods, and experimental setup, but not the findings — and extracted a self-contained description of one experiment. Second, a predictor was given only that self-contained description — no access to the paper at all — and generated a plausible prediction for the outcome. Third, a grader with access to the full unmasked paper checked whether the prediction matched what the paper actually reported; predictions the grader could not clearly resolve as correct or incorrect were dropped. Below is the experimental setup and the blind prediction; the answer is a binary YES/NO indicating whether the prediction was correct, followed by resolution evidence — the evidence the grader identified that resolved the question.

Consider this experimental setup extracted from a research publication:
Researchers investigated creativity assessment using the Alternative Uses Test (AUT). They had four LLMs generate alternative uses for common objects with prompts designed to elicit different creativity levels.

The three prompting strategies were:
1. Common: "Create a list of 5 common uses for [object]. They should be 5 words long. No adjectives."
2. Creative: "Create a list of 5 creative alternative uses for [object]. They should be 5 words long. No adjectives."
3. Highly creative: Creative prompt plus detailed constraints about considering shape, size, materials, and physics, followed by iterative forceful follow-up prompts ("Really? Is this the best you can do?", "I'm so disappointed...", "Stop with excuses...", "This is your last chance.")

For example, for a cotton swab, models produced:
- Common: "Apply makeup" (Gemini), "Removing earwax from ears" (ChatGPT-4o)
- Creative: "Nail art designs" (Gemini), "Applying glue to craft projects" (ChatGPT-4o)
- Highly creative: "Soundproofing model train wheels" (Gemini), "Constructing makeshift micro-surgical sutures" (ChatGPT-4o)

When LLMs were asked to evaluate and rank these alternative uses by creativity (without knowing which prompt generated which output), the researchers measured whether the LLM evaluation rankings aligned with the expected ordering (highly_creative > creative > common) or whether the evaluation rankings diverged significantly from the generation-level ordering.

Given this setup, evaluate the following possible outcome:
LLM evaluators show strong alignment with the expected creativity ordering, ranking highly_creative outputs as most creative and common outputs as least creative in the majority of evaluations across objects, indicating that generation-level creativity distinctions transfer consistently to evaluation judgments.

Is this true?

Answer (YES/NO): YES